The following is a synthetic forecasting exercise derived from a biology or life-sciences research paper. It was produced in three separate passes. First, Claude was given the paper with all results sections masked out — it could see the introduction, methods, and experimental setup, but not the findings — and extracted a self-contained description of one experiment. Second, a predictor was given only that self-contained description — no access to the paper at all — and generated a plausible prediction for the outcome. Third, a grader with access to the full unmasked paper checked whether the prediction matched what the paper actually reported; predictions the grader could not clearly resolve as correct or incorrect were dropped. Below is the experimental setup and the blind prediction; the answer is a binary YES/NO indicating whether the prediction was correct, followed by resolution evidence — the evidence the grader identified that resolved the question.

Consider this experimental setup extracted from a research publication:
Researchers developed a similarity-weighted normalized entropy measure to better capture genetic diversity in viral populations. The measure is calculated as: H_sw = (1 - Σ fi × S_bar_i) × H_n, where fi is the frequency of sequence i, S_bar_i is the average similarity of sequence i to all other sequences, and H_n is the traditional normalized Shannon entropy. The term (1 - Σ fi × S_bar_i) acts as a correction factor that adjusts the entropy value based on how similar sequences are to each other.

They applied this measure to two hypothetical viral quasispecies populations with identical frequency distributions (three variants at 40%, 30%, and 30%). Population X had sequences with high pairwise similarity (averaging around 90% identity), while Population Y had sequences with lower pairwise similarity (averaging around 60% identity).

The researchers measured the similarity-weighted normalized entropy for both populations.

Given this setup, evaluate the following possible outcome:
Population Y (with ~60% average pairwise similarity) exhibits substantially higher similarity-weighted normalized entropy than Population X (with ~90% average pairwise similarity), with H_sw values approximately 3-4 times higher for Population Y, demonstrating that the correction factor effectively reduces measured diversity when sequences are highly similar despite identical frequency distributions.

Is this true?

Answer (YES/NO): YES